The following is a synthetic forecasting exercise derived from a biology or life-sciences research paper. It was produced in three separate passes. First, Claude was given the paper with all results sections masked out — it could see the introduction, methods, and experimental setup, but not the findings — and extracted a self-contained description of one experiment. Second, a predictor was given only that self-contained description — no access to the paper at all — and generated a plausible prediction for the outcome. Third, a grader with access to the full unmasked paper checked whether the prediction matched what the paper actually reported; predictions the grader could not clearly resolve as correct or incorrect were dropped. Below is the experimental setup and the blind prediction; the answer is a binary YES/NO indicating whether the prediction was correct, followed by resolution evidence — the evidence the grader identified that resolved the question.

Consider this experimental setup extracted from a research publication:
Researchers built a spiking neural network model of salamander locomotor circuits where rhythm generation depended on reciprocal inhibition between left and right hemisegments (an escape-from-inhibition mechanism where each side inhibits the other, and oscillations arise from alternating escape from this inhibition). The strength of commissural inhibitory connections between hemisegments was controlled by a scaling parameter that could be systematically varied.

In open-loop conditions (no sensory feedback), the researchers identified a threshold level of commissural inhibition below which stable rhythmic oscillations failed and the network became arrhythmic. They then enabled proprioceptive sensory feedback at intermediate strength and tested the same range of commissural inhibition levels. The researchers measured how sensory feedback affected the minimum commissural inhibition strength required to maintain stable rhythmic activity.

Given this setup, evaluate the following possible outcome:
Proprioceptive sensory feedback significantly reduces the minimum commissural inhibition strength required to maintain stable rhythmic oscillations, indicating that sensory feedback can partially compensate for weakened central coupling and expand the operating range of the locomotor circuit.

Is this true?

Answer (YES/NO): YES